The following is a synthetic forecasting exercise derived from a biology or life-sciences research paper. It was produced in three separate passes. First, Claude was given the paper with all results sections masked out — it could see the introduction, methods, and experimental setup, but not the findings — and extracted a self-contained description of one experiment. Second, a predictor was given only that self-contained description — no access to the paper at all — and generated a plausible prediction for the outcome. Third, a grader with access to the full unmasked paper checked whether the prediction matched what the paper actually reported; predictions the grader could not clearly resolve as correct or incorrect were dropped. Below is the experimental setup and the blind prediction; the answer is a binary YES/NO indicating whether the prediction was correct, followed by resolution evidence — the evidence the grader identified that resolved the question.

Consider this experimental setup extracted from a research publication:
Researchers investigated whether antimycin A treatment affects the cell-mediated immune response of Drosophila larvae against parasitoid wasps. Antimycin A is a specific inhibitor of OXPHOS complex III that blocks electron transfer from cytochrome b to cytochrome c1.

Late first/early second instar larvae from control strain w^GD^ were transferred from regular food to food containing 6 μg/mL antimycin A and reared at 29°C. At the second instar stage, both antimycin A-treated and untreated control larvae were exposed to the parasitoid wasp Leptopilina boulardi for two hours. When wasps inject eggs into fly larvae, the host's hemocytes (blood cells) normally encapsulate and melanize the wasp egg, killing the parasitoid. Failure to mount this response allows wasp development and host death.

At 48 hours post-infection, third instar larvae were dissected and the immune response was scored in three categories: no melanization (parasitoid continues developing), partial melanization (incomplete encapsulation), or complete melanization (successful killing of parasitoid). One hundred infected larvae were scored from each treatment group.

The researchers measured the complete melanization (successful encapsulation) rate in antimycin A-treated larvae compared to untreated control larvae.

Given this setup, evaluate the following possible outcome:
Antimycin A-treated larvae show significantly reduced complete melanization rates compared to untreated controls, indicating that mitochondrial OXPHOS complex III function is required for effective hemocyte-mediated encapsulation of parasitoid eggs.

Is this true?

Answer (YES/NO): YES